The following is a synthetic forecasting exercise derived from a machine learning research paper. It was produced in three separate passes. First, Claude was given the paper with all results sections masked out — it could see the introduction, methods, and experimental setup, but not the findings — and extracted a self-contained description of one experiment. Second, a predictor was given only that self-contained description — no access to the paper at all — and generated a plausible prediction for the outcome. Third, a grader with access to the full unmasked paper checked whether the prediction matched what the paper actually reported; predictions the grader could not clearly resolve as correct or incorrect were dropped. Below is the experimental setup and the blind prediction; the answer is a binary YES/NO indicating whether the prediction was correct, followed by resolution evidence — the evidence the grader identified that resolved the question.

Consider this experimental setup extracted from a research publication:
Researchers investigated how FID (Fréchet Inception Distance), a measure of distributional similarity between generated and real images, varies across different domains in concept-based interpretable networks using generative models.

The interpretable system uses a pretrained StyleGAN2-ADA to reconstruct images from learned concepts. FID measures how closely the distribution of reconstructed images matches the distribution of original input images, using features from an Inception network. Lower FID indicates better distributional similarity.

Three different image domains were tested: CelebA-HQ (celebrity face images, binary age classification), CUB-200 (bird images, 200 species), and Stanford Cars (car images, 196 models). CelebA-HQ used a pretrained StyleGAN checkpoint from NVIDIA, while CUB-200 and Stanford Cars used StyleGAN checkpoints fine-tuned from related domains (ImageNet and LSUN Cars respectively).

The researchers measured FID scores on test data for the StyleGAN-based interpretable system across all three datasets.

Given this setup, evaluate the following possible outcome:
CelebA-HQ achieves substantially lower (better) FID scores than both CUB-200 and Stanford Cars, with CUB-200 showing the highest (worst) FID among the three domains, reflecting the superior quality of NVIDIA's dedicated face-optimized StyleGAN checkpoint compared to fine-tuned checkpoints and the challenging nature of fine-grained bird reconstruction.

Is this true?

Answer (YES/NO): NO